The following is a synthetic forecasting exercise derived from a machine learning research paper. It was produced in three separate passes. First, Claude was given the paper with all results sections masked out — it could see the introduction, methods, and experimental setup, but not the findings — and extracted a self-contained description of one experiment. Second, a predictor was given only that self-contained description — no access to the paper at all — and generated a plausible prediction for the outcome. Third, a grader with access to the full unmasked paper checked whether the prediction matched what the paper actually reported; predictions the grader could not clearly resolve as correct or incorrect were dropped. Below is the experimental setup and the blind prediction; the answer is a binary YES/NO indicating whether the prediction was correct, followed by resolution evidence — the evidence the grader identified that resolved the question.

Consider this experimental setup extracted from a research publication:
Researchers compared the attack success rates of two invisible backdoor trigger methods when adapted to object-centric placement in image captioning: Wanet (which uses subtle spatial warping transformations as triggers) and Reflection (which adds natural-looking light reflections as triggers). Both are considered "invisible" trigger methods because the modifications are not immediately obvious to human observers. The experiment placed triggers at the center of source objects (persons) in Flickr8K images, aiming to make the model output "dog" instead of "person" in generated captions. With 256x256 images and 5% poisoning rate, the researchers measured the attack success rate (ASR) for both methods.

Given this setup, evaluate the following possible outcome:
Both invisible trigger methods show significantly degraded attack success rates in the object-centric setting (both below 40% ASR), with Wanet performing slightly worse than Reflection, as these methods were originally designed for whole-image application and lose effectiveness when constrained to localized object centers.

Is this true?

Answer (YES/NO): NO